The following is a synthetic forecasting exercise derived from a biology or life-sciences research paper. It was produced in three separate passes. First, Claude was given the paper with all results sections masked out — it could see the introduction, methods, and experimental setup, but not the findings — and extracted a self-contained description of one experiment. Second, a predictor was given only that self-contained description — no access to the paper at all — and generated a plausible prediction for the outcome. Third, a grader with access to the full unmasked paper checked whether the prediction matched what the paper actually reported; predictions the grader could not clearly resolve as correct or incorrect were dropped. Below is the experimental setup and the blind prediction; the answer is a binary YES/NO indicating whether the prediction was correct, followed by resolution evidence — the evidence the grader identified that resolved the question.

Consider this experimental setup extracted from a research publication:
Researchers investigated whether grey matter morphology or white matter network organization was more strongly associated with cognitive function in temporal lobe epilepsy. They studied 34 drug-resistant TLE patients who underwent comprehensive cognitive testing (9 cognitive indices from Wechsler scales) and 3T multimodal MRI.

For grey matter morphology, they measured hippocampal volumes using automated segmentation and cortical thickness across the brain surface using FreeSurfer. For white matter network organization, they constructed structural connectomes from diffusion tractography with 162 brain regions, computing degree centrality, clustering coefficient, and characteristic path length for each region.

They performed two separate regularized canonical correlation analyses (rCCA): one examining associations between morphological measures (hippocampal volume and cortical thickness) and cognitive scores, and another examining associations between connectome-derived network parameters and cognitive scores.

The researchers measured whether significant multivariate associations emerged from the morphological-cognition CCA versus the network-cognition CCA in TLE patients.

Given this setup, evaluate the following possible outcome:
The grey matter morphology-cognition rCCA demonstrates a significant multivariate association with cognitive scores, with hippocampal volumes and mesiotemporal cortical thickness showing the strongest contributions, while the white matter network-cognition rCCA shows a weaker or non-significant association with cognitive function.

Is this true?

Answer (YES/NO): NO